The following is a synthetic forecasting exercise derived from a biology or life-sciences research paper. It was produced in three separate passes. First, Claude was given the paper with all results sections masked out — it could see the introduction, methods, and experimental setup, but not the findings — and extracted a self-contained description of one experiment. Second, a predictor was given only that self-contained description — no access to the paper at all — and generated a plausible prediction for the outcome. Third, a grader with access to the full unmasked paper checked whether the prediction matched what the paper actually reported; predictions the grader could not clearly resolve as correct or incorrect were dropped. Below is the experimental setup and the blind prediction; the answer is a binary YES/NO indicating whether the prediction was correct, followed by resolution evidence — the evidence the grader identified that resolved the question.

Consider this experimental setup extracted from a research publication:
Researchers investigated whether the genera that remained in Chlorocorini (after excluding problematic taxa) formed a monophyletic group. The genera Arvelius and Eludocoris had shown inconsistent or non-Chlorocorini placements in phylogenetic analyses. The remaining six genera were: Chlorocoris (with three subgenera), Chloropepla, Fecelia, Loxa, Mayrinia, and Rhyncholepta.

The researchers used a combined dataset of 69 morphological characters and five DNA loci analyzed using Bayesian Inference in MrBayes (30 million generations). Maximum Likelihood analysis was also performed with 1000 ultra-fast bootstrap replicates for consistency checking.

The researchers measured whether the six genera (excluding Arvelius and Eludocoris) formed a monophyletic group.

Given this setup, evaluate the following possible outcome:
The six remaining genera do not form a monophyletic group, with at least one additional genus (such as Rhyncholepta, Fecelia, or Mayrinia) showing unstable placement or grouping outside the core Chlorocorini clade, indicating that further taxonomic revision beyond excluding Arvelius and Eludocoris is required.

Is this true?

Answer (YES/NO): NO